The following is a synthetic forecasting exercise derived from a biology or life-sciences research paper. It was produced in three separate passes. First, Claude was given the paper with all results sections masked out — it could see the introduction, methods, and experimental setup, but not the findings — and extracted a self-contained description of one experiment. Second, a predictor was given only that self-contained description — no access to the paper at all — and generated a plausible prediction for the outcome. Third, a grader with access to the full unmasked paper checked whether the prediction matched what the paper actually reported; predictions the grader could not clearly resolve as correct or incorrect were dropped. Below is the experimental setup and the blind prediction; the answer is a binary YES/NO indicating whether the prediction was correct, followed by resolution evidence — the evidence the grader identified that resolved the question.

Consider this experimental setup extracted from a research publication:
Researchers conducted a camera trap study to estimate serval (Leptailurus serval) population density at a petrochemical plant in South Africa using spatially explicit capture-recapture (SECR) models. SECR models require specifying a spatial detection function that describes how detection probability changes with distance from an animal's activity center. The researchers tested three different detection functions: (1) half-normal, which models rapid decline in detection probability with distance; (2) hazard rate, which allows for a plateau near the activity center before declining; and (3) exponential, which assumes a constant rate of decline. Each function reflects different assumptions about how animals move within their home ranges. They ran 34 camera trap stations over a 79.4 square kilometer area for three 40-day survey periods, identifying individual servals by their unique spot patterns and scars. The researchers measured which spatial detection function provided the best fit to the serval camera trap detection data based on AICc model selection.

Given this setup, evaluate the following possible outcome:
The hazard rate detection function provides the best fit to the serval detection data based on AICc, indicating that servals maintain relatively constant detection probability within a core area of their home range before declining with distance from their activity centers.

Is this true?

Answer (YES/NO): YES